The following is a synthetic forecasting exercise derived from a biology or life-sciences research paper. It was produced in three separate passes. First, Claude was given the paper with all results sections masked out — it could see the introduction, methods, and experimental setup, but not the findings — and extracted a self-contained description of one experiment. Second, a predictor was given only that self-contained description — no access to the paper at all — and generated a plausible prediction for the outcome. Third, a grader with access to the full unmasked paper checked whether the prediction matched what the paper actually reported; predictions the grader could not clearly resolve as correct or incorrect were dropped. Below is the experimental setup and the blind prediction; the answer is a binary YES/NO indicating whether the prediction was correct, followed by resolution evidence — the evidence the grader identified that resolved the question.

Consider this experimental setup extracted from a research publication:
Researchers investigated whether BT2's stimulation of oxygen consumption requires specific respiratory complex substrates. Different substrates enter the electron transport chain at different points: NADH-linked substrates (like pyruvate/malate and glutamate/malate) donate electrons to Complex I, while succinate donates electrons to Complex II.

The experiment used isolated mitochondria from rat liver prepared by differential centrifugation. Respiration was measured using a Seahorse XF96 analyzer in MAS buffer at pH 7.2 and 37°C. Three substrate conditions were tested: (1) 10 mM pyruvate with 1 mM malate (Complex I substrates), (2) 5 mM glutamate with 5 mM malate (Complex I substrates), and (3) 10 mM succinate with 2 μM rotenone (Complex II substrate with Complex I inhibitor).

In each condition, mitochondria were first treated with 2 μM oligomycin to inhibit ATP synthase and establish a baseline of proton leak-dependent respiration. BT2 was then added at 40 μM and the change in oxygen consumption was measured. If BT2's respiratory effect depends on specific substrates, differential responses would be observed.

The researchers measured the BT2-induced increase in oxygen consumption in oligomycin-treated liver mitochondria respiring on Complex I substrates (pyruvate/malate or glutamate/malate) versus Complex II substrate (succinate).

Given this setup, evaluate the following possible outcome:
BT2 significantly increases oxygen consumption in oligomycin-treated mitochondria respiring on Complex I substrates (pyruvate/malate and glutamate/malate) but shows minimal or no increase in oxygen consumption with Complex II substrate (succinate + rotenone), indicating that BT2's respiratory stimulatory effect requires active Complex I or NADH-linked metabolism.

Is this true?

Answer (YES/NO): NO